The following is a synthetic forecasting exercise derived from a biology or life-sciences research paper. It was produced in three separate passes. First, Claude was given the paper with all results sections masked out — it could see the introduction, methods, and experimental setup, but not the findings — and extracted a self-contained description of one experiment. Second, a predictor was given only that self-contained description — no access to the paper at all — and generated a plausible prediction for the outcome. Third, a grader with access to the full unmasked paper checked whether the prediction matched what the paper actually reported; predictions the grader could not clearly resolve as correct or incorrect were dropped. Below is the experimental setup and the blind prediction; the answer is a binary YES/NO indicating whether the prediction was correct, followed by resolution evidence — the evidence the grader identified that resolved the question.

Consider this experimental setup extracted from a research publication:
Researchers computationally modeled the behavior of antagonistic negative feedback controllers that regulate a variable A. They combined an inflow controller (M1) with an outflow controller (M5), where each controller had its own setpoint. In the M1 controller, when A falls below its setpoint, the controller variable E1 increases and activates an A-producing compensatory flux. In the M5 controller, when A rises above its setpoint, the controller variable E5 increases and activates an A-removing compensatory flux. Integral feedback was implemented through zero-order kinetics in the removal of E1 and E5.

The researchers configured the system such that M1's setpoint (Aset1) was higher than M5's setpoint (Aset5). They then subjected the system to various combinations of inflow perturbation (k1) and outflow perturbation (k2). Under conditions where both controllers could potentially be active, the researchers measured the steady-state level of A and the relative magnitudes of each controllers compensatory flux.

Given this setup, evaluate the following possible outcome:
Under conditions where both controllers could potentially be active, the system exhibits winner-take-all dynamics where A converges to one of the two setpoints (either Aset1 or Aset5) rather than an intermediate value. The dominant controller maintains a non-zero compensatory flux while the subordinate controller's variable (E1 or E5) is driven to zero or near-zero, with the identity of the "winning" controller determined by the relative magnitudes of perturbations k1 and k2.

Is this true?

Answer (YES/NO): NO